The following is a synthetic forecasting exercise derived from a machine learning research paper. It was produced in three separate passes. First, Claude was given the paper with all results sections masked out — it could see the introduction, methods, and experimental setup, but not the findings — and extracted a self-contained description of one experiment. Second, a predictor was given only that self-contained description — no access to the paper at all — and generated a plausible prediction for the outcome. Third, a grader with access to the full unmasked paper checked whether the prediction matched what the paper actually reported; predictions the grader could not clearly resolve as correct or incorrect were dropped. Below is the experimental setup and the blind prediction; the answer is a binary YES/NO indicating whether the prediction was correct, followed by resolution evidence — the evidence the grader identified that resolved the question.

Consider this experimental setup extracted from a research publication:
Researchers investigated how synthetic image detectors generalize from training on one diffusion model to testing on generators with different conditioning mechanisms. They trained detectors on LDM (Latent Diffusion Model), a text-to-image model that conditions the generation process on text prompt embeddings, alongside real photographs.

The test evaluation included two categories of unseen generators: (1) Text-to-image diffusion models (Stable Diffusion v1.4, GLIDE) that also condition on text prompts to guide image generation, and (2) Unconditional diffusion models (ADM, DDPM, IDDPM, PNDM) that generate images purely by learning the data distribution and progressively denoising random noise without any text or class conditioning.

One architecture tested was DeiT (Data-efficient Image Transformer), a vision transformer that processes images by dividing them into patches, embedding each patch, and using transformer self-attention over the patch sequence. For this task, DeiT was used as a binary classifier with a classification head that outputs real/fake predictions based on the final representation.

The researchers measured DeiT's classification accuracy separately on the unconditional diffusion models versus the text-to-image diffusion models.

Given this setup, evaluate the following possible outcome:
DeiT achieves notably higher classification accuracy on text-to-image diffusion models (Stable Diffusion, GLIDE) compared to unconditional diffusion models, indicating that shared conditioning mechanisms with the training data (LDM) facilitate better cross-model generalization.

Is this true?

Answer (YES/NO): YES